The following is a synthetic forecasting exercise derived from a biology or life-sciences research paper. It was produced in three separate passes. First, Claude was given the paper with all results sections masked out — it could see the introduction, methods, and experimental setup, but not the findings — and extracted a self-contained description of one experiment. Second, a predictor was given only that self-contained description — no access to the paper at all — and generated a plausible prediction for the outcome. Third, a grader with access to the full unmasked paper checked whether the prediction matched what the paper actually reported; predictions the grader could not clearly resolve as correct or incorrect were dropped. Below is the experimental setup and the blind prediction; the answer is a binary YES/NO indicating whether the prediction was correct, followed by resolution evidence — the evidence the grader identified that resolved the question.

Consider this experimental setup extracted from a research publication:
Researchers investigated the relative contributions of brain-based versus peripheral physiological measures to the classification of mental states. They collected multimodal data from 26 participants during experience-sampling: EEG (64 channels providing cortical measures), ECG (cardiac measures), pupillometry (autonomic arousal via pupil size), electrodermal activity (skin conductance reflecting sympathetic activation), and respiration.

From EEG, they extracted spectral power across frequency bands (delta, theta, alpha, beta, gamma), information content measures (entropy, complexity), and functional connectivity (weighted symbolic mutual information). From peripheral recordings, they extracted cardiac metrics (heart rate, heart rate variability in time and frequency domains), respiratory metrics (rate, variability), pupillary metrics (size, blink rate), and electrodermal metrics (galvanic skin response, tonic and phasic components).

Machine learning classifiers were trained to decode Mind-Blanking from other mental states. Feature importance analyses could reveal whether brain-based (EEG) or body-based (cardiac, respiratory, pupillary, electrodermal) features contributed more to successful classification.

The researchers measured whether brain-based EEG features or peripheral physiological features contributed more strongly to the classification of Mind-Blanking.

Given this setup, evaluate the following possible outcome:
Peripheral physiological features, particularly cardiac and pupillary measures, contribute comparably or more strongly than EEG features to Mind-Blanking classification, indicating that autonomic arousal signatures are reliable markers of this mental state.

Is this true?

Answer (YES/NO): YES